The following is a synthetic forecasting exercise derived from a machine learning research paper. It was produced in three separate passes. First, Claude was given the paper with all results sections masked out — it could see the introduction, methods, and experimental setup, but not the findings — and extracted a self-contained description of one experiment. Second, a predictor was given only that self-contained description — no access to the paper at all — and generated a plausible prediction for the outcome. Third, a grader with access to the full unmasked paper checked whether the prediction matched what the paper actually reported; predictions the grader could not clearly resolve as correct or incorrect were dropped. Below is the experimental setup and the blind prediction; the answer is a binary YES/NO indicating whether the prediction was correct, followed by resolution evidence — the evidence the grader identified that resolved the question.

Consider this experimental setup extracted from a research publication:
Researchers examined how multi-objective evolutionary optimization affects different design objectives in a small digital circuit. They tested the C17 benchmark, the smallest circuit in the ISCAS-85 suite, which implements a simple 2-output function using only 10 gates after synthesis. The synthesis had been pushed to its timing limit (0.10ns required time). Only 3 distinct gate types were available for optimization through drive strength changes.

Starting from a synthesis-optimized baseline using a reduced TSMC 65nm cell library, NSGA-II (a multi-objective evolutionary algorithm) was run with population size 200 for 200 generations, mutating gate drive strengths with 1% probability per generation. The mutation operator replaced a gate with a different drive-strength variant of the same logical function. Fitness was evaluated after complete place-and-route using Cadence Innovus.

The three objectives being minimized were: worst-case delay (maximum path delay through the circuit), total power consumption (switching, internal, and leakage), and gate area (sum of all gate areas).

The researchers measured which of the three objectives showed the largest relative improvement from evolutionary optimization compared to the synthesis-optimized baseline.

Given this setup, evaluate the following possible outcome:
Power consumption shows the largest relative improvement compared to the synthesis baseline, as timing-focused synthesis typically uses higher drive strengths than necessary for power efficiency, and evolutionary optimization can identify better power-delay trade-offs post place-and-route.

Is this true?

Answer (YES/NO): YES